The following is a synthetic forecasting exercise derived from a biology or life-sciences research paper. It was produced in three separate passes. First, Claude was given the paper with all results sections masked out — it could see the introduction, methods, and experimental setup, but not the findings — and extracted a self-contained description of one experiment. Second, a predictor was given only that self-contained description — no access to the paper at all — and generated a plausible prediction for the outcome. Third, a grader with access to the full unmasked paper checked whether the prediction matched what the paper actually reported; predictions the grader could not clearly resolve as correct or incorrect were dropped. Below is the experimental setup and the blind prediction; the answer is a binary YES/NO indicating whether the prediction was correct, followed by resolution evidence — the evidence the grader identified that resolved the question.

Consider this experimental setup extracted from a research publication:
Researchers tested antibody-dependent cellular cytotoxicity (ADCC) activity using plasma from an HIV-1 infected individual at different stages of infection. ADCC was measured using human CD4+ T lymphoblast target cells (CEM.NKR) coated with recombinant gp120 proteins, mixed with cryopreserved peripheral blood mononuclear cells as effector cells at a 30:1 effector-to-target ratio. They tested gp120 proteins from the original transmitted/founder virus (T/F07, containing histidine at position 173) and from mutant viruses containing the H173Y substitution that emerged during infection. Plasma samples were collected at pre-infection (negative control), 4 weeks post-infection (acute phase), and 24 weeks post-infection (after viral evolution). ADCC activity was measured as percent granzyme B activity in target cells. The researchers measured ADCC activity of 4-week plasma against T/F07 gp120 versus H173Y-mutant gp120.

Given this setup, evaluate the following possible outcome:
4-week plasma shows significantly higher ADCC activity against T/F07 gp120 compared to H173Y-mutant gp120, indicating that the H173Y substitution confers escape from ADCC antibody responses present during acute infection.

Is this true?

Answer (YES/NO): YES